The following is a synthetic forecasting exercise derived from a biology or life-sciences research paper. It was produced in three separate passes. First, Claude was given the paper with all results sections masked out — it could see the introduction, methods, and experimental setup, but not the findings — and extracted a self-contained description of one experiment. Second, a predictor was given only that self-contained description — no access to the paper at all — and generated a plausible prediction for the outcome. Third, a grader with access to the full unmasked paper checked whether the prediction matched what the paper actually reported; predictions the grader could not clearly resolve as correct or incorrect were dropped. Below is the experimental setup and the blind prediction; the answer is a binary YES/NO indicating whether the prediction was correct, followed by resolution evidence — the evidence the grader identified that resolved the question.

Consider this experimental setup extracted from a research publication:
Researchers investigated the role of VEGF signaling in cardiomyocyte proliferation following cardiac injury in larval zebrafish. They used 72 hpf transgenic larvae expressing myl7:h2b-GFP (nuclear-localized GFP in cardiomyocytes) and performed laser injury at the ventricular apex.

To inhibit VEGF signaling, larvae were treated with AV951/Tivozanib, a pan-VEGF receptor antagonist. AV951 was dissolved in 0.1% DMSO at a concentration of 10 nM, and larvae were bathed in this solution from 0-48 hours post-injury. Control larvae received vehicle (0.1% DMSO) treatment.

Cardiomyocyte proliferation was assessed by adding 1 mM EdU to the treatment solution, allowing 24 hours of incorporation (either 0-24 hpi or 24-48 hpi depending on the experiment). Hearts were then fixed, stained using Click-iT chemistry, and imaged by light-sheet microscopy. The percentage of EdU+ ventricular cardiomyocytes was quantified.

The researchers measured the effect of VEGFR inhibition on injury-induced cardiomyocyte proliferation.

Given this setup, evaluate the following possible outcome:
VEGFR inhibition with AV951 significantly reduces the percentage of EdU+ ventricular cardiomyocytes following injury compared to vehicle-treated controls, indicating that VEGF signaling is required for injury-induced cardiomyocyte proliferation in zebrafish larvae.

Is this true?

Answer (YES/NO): YES